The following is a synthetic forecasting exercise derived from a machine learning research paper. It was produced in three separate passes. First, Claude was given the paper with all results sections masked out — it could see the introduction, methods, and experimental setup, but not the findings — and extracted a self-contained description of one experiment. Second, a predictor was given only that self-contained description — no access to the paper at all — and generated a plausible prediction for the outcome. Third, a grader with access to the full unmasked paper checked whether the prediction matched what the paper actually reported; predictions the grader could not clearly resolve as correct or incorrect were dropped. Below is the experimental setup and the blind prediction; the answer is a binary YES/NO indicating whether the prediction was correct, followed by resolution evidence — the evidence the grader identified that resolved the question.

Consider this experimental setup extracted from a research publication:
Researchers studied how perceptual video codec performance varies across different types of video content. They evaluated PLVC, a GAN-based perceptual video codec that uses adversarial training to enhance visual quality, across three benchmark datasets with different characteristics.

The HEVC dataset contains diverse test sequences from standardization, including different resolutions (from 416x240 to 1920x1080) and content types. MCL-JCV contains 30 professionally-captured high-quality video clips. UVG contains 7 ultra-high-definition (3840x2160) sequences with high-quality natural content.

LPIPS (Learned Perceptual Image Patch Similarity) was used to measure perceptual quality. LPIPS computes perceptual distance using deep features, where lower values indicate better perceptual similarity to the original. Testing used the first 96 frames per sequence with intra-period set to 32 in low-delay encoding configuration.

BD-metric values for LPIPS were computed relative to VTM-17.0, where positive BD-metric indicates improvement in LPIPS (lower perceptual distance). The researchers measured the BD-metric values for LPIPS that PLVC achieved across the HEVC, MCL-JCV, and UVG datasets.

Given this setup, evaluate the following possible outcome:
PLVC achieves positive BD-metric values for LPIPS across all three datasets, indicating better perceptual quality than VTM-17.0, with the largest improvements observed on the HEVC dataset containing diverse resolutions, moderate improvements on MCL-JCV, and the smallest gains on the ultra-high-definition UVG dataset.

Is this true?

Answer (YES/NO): NO